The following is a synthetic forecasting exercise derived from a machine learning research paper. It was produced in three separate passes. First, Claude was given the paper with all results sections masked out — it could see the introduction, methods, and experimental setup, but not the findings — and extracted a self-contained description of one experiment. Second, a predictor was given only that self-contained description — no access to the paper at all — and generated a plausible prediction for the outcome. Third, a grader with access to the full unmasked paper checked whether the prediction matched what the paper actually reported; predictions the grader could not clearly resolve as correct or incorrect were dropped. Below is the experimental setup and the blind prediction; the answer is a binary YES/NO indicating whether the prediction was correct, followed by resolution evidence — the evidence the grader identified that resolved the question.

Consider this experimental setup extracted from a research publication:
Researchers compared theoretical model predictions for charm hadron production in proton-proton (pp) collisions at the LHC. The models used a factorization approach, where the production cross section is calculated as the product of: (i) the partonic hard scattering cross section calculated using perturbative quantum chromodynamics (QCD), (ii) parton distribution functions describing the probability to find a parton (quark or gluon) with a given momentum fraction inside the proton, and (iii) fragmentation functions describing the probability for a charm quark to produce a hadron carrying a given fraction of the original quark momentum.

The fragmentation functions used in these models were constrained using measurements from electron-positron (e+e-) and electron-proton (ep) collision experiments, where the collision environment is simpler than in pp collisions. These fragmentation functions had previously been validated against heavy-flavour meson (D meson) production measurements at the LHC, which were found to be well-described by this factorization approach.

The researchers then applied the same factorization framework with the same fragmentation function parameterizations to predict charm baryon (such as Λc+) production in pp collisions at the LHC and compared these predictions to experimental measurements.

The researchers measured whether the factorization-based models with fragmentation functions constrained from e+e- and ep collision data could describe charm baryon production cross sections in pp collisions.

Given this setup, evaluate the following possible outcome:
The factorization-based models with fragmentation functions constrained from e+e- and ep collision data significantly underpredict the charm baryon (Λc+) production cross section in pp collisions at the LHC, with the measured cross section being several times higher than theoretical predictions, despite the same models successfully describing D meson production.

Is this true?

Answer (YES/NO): YES